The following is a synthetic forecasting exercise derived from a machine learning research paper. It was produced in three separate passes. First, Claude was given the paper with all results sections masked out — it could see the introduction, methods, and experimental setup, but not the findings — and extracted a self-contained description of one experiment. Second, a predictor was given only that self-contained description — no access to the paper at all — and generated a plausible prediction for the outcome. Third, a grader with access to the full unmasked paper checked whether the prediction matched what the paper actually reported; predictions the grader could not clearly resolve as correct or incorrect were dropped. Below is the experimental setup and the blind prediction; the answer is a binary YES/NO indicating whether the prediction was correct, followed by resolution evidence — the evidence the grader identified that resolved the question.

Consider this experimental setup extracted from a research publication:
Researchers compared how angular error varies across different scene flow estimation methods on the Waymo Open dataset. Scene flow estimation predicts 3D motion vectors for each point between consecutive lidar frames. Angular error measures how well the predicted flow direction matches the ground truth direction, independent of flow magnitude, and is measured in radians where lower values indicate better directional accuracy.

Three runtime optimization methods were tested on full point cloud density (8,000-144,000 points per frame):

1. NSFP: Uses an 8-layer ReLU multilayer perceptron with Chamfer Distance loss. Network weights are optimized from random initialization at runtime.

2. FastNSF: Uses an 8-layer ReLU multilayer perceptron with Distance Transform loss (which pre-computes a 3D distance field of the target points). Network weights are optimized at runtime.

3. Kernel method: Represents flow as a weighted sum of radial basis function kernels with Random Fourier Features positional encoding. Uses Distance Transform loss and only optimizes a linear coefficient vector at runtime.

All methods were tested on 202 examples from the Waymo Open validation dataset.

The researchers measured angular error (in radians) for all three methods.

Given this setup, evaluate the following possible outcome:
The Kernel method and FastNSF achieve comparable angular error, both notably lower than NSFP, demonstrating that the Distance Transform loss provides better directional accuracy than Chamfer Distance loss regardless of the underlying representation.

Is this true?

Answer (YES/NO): NO